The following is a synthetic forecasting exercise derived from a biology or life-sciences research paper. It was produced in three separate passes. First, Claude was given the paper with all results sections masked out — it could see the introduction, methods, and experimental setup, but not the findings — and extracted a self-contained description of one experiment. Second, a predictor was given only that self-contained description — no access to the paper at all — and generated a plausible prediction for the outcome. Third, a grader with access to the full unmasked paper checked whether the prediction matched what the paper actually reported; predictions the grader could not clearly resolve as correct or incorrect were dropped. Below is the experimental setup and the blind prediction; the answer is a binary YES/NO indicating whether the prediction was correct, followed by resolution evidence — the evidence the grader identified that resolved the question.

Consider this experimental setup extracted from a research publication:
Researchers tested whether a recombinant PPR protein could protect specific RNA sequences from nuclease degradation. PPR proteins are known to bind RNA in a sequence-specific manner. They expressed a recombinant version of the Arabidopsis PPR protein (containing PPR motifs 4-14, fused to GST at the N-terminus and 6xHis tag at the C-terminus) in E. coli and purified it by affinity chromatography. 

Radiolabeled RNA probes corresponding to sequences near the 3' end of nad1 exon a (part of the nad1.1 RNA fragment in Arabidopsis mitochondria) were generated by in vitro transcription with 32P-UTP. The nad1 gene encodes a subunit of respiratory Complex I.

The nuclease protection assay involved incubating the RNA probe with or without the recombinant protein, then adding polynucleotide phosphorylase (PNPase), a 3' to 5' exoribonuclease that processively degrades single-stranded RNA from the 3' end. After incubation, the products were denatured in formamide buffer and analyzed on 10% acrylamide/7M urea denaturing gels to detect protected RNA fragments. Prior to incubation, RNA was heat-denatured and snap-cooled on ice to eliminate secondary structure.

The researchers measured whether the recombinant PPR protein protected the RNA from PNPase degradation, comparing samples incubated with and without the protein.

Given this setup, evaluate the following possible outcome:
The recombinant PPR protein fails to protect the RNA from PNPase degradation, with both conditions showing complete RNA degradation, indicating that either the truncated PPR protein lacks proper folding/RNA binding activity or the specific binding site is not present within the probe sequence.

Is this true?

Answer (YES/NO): NO